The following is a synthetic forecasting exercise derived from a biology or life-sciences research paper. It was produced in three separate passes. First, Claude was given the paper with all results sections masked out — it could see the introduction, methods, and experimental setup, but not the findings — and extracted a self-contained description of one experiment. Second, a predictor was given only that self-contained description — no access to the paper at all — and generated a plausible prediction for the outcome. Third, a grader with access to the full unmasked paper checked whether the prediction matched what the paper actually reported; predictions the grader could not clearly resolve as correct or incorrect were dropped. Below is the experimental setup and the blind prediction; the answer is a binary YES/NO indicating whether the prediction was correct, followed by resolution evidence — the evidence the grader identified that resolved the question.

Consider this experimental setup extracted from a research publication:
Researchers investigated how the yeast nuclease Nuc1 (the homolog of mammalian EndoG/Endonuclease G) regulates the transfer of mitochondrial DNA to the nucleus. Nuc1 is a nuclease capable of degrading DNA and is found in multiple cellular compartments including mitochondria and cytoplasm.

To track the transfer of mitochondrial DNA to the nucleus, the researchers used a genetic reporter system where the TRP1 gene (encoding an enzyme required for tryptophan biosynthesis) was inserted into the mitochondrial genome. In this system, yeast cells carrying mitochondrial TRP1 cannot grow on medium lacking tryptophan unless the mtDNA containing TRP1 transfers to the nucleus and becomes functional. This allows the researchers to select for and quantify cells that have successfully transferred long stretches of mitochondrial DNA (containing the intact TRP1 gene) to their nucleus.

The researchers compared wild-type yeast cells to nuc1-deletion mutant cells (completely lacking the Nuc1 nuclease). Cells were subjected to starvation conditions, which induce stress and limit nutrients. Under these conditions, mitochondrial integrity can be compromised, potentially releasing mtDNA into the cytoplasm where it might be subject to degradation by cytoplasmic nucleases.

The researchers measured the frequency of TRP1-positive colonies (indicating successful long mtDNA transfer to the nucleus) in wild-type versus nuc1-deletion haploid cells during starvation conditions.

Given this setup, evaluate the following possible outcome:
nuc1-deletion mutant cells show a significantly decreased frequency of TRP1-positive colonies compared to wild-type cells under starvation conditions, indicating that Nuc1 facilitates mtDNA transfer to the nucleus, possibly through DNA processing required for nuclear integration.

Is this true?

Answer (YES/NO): NO